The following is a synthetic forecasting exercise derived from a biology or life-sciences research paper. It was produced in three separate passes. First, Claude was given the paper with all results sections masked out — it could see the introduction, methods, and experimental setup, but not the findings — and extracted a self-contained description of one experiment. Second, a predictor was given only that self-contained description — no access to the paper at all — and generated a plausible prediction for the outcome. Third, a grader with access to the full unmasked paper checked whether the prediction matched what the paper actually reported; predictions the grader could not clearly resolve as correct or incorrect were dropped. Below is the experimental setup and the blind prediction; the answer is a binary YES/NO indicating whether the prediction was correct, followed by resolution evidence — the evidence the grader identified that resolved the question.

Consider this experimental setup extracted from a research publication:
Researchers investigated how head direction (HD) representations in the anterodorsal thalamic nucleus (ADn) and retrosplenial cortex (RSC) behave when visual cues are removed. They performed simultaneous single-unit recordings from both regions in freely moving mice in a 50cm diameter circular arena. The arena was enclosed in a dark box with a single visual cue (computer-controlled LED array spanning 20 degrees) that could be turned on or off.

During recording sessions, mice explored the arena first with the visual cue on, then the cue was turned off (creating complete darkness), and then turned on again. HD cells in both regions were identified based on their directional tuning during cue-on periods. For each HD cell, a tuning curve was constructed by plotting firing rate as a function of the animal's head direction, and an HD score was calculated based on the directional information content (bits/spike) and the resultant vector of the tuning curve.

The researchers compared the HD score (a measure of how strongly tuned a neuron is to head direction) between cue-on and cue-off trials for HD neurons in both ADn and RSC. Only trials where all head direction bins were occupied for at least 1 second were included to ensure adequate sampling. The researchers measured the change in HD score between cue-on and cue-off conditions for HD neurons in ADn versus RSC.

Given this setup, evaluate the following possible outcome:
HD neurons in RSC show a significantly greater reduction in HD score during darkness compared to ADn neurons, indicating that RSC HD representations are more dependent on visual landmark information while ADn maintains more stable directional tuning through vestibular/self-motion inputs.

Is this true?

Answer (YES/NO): YES